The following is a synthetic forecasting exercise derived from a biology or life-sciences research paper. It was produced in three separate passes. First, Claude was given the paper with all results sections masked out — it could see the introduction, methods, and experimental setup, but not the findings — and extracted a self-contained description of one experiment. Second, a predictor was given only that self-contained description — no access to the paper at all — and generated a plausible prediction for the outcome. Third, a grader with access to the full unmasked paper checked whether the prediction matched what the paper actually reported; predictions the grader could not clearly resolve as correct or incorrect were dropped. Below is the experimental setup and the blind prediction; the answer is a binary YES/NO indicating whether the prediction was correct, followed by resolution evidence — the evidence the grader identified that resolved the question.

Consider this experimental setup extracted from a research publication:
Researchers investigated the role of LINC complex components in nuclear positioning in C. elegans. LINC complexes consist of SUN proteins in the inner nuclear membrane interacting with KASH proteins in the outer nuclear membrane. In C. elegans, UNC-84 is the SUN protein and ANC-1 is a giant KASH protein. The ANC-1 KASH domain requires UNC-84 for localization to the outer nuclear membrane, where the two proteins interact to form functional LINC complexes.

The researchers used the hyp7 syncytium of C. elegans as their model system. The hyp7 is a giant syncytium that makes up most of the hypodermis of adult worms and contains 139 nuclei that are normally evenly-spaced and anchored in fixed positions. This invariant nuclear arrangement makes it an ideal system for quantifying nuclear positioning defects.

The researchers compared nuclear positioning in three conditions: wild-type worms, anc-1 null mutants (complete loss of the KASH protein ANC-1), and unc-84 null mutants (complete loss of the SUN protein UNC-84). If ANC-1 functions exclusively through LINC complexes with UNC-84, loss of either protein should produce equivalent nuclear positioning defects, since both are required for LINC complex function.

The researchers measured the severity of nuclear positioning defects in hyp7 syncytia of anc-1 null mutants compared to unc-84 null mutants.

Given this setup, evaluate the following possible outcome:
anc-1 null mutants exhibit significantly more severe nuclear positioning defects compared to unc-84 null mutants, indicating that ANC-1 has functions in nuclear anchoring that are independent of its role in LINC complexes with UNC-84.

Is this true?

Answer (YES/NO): YES